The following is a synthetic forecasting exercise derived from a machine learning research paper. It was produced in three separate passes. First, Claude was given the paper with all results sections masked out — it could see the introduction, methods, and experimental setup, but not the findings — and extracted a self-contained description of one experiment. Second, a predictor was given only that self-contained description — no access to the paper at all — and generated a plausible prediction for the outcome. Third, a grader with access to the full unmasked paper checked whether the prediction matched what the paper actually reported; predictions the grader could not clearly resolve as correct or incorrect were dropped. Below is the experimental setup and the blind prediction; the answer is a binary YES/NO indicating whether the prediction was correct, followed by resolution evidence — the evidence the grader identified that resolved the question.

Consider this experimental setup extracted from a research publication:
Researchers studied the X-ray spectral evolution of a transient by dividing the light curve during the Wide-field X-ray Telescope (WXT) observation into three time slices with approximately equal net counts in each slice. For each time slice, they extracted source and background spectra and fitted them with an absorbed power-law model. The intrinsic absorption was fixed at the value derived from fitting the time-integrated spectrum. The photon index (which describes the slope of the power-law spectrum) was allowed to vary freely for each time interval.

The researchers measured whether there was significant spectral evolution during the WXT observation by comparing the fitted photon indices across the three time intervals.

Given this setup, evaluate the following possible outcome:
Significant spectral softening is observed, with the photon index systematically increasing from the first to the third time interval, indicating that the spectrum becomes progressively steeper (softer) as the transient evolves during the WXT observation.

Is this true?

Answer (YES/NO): NO